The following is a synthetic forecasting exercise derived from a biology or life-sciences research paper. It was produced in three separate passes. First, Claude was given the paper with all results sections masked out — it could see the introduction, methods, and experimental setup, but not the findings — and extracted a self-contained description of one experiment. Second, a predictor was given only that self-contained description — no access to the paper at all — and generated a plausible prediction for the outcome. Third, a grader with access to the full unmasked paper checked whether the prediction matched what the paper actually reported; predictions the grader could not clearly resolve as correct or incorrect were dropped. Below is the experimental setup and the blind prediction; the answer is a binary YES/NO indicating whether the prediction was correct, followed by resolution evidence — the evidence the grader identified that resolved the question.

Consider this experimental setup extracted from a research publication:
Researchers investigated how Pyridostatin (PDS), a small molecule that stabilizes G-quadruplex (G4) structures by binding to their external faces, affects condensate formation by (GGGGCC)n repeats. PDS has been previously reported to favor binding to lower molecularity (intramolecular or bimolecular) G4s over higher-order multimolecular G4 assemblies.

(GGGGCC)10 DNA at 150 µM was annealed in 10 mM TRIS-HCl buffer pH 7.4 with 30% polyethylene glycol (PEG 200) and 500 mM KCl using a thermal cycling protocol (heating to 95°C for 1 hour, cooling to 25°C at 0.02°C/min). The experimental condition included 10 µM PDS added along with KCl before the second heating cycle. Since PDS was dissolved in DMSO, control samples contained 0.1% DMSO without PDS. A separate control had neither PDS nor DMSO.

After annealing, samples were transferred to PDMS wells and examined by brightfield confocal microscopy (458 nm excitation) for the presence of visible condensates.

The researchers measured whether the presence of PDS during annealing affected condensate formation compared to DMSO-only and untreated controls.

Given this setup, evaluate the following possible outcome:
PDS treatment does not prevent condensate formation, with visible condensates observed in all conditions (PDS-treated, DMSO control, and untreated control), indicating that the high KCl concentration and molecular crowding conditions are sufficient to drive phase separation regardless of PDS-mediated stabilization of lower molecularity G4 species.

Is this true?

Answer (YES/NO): NO